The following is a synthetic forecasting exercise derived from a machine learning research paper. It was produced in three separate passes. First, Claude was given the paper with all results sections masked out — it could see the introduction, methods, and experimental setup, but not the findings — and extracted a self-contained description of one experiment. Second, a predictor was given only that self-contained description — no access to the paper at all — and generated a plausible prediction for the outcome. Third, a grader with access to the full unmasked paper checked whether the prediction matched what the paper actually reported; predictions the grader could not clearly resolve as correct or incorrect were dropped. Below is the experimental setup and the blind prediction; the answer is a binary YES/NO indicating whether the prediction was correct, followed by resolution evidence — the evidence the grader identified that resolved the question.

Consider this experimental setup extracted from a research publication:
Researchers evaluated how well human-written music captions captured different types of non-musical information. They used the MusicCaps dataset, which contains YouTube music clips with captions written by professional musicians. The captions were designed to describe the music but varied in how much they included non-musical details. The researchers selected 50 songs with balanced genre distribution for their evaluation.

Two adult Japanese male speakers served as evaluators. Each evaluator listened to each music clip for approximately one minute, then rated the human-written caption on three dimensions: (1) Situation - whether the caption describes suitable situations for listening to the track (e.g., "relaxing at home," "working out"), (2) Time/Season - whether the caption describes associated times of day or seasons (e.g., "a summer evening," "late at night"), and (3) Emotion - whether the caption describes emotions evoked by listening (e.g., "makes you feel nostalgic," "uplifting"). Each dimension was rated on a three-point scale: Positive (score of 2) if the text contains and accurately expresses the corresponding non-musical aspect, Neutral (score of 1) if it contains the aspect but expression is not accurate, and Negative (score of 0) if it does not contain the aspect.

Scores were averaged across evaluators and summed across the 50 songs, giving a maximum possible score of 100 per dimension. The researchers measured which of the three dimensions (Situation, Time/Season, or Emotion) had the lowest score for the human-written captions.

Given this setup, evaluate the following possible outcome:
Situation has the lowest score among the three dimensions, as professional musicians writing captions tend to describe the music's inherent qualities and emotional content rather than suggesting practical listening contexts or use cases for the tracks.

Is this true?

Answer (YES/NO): NO